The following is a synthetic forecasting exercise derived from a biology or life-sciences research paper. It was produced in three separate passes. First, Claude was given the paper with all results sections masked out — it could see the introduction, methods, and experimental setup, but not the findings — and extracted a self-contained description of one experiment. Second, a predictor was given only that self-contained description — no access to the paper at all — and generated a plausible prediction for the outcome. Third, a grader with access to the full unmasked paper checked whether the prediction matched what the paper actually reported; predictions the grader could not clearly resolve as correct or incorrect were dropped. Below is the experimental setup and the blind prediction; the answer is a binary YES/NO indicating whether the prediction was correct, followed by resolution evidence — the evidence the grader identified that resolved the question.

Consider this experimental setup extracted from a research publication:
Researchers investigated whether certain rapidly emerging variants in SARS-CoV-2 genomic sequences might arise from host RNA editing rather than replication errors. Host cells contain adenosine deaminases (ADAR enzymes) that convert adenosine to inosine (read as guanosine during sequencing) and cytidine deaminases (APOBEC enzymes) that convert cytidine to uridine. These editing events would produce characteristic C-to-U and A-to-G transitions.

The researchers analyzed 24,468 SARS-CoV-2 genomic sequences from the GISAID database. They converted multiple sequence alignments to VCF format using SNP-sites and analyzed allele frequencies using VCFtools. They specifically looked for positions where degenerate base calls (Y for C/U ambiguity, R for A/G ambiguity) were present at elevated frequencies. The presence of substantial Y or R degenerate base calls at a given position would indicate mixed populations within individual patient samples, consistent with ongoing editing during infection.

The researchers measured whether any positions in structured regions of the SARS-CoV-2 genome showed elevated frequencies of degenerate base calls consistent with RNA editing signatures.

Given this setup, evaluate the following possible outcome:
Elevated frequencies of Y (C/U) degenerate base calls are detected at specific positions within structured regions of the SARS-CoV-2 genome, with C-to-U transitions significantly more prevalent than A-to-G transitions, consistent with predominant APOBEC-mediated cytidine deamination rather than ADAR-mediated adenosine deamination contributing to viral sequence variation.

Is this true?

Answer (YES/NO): YES